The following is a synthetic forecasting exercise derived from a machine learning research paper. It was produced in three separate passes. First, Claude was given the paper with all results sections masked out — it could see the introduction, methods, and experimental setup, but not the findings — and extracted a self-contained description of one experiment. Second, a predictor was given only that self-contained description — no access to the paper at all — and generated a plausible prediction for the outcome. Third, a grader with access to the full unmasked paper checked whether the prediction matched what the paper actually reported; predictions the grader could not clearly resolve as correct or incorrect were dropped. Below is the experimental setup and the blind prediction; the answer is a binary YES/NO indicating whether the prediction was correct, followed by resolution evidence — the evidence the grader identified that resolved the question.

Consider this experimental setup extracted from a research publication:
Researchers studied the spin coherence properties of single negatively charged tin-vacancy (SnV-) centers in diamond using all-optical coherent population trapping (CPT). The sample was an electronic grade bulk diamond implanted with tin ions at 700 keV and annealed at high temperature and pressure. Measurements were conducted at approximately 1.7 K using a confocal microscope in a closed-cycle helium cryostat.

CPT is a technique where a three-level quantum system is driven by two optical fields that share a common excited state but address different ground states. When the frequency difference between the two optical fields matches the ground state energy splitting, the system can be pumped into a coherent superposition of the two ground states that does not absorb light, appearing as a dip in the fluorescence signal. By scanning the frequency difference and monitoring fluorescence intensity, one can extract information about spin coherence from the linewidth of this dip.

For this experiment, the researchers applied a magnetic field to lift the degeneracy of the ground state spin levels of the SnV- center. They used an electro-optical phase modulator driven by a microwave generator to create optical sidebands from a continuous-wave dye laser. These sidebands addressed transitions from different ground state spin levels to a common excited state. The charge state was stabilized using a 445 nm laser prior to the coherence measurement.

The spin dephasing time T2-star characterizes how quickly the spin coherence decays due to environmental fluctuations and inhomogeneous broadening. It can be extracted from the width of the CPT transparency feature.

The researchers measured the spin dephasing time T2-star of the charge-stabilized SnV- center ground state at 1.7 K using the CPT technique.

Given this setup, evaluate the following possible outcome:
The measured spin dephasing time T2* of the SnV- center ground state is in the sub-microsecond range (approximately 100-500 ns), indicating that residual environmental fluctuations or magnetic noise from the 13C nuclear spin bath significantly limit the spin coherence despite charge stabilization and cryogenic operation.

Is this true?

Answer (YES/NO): NO